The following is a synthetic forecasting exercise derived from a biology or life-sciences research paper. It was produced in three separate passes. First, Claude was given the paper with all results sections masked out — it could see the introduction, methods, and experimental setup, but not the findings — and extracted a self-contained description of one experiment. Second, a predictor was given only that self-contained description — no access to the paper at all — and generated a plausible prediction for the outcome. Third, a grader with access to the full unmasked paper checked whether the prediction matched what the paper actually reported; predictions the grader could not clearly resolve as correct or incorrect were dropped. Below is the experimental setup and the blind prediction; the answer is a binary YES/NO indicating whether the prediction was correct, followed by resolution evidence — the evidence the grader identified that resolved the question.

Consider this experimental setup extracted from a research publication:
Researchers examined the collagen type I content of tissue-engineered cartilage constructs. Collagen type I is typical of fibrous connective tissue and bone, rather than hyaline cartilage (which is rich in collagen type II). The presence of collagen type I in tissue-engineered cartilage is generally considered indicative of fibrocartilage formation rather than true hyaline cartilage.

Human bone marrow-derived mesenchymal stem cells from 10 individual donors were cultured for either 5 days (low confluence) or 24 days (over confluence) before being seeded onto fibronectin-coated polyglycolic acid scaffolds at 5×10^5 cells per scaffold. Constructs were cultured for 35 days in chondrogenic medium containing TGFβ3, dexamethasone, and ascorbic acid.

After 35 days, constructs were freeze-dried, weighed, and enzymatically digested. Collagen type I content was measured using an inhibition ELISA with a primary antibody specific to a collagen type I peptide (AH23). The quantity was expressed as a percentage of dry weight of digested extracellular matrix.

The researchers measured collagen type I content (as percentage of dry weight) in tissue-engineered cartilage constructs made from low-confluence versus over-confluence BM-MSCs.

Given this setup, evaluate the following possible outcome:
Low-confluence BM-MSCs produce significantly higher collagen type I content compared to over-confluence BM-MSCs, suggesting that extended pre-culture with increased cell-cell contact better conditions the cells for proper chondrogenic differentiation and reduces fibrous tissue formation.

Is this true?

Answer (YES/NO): YES